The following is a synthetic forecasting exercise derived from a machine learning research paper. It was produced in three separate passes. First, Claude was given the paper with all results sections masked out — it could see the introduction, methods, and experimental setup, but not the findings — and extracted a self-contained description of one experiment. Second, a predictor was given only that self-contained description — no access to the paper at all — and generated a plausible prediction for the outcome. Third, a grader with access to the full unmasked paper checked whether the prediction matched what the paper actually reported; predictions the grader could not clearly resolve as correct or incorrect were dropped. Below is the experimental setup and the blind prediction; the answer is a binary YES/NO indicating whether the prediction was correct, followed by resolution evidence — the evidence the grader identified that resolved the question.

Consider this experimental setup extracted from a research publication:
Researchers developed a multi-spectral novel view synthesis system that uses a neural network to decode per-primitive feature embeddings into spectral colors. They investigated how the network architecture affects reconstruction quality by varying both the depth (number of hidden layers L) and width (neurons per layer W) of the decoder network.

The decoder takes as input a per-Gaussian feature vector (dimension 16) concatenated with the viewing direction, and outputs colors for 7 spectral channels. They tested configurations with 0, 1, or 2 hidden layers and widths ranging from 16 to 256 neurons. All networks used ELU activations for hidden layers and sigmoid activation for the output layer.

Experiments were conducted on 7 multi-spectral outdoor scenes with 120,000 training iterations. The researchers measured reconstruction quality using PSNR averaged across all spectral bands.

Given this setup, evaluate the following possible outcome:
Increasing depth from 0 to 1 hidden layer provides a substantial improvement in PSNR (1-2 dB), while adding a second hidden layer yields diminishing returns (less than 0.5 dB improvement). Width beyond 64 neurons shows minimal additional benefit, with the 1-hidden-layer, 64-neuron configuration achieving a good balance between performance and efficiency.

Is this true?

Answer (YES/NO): NO